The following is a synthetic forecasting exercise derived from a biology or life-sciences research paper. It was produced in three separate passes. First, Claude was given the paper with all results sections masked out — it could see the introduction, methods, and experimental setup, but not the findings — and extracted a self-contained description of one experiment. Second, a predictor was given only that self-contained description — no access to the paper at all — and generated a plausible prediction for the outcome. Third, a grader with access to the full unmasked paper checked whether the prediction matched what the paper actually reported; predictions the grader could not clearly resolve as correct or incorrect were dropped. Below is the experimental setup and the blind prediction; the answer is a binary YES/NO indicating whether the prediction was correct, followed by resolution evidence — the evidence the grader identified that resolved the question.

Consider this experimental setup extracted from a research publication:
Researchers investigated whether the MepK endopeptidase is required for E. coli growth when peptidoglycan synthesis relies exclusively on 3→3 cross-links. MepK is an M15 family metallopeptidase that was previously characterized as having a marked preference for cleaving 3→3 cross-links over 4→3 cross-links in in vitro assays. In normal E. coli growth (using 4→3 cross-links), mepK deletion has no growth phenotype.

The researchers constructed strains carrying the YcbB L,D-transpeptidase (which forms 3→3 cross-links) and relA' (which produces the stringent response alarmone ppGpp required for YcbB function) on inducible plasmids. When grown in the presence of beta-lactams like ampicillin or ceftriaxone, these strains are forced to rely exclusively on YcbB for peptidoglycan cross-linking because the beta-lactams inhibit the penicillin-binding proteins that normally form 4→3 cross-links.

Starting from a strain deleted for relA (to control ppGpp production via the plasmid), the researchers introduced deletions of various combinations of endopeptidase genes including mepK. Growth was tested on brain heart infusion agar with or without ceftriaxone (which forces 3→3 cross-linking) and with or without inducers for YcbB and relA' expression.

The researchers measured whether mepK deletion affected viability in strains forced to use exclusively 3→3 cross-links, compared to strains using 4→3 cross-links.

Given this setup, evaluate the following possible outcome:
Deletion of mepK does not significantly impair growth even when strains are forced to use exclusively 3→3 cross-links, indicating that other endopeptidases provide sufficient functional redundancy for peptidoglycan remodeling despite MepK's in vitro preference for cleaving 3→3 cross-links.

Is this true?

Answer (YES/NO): NO